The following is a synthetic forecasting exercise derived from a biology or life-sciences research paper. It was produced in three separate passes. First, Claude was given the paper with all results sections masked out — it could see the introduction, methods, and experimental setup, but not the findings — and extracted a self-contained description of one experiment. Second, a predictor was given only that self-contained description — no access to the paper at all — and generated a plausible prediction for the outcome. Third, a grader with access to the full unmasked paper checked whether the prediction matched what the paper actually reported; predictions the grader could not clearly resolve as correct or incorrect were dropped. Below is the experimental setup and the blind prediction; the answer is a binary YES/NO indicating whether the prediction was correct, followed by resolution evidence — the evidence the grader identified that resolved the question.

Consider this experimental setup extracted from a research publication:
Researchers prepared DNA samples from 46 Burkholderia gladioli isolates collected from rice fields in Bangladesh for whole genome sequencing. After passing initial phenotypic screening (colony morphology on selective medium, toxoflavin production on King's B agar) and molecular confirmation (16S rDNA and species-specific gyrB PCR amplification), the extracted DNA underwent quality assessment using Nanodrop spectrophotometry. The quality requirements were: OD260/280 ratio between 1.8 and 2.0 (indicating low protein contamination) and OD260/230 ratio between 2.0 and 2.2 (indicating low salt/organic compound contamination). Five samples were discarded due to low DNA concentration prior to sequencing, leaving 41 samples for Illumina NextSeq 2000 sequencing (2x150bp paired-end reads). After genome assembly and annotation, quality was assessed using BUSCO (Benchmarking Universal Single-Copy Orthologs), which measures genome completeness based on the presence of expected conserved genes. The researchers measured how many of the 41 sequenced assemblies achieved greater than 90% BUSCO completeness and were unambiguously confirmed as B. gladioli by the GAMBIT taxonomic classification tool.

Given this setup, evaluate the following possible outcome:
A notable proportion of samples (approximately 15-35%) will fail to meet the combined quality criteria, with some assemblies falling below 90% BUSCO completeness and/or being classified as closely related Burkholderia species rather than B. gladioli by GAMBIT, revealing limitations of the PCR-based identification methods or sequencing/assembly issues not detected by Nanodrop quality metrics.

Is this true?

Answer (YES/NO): NO